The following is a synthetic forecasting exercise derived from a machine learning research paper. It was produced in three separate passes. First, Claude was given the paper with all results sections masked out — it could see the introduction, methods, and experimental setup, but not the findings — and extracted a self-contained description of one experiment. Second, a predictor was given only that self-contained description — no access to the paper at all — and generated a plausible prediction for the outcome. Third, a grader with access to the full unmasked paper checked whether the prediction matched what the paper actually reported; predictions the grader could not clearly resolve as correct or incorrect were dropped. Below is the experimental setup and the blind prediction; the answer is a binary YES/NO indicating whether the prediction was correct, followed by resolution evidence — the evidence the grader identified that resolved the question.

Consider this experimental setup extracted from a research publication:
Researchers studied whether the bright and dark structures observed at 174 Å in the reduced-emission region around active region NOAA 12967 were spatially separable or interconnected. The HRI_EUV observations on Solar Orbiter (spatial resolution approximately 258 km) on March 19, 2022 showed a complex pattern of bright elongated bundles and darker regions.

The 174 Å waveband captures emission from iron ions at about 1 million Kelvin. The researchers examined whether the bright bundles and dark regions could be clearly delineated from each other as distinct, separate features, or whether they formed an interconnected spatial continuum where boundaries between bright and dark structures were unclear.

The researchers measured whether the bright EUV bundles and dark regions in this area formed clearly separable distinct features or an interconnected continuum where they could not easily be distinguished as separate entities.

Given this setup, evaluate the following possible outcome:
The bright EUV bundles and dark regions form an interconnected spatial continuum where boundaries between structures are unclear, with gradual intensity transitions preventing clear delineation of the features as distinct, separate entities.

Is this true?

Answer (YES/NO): YES